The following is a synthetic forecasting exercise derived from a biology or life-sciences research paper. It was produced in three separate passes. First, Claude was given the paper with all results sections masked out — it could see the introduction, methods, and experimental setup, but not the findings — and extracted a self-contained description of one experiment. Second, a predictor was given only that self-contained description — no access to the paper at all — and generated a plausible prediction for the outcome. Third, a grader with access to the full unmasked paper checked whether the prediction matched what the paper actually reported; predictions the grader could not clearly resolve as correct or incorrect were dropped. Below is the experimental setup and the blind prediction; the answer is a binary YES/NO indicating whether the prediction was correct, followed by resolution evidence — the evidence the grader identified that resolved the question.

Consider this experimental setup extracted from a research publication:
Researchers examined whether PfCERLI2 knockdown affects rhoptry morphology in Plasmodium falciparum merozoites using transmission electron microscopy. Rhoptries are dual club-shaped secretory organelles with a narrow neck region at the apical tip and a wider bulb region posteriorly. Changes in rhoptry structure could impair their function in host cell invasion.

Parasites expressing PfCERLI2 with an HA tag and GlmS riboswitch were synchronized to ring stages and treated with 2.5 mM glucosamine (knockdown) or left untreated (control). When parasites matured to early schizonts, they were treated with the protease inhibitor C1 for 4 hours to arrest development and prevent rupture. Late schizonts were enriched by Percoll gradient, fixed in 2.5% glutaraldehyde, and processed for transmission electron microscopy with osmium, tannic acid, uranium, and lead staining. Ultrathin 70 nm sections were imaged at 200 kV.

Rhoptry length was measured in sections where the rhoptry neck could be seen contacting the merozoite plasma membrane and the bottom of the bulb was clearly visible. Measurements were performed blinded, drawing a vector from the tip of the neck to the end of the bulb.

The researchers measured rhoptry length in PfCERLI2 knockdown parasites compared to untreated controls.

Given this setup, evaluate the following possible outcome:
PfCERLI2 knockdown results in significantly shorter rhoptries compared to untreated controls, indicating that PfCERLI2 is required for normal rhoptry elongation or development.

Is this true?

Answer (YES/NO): NO